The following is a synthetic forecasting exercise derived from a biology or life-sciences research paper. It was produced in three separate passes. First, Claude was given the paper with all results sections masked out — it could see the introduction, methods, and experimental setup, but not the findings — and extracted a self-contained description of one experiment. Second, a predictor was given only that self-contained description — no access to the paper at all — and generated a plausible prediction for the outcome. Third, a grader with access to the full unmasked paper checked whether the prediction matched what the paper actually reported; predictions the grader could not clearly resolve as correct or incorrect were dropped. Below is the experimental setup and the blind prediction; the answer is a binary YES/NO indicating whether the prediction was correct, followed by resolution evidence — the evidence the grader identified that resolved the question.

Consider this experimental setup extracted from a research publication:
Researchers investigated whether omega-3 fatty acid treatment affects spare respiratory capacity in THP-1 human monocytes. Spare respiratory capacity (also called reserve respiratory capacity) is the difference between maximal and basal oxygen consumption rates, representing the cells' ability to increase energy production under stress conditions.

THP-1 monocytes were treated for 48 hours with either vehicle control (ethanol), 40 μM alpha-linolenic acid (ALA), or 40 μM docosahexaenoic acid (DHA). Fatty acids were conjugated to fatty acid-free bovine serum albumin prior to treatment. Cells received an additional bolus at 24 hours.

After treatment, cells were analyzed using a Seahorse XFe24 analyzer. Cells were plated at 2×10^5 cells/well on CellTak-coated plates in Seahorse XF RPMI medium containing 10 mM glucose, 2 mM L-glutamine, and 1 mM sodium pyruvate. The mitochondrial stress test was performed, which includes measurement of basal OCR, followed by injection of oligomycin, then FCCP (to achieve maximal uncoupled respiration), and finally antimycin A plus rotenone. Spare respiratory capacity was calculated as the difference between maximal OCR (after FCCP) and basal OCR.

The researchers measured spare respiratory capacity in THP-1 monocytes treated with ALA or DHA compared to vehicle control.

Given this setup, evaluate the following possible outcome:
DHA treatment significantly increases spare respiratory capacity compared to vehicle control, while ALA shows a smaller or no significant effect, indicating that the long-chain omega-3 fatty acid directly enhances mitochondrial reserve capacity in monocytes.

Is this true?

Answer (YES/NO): NO